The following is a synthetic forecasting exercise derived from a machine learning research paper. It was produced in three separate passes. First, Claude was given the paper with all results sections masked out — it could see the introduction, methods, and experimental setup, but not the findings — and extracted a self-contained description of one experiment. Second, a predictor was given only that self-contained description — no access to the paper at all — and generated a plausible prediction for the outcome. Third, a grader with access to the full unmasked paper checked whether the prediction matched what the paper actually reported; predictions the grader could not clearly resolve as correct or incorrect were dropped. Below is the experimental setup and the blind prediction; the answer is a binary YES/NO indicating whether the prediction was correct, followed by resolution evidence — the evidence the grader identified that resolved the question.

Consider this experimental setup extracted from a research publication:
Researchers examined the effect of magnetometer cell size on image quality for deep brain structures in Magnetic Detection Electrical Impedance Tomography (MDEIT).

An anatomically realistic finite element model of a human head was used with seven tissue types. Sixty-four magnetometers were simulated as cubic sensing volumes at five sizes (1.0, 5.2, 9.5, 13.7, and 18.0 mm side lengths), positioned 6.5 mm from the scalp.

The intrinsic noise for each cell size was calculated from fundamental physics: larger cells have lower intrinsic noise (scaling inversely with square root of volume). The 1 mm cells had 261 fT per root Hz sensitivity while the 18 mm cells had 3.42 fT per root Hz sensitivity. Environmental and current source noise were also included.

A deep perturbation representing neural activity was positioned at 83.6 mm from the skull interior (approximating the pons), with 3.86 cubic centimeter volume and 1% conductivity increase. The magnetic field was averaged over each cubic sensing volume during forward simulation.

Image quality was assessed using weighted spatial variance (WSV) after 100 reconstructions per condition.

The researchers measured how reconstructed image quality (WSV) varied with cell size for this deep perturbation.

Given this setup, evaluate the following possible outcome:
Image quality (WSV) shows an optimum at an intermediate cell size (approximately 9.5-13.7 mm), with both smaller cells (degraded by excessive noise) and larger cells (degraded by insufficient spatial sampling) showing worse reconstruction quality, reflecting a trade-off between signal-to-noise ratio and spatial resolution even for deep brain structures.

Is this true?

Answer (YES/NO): NO